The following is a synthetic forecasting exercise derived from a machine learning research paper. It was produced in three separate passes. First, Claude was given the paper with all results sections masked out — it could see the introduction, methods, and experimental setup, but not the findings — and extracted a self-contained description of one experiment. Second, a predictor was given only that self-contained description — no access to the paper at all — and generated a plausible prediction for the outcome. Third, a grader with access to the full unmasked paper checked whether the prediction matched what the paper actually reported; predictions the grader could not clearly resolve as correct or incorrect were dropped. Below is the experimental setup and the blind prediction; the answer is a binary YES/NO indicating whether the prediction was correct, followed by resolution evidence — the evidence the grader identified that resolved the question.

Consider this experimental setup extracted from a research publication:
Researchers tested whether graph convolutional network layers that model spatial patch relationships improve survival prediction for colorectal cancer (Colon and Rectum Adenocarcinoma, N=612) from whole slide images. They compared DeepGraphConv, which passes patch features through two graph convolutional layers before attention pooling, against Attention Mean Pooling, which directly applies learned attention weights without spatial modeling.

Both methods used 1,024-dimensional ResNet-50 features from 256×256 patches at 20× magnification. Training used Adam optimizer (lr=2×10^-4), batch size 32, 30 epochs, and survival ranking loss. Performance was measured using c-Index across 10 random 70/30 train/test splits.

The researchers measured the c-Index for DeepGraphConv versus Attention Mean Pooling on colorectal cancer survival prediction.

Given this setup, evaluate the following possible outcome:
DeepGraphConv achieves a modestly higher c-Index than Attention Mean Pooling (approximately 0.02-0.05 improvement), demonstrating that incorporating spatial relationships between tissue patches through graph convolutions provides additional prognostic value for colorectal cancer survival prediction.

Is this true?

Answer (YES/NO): NO